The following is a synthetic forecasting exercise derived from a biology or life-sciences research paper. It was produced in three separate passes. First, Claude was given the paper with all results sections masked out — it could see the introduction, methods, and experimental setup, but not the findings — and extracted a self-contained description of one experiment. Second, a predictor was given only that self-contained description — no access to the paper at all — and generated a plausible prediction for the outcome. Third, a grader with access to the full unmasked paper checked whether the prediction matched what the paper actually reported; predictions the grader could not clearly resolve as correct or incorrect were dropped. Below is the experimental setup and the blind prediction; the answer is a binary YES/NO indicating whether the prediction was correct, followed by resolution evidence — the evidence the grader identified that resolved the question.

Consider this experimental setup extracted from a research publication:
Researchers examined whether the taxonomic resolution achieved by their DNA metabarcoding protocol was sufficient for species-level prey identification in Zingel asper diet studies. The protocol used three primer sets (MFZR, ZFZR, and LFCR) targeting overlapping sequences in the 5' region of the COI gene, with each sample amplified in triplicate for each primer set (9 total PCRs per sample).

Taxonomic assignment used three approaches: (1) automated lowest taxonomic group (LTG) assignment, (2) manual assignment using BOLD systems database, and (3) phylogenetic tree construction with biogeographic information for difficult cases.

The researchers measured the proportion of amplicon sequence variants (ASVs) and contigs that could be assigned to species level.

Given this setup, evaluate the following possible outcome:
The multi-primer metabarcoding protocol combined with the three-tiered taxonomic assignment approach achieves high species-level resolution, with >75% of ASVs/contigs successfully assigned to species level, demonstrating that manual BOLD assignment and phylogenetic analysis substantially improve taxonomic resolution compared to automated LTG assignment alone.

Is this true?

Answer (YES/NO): NO